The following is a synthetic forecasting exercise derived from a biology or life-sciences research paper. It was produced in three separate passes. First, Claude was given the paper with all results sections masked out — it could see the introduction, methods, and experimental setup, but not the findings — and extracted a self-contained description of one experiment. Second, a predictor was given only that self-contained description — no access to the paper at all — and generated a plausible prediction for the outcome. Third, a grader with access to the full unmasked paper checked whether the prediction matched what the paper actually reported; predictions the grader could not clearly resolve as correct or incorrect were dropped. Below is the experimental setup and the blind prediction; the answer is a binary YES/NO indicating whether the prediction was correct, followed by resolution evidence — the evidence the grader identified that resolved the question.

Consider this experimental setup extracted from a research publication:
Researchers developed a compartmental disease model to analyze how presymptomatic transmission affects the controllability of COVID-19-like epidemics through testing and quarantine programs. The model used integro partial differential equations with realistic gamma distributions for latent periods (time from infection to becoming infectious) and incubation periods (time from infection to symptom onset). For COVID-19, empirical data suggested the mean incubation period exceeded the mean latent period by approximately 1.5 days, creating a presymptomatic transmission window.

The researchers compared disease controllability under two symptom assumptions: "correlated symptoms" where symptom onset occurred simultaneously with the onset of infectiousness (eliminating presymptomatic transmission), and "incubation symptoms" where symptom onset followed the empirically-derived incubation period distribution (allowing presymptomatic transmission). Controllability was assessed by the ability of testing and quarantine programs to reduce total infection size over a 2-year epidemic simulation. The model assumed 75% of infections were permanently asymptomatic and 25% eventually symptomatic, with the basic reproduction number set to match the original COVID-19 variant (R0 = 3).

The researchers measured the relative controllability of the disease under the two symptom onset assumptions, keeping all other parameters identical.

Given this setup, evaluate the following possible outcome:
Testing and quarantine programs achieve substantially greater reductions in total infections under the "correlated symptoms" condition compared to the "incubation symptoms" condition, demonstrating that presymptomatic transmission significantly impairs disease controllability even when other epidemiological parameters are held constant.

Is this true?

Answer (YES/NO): YES